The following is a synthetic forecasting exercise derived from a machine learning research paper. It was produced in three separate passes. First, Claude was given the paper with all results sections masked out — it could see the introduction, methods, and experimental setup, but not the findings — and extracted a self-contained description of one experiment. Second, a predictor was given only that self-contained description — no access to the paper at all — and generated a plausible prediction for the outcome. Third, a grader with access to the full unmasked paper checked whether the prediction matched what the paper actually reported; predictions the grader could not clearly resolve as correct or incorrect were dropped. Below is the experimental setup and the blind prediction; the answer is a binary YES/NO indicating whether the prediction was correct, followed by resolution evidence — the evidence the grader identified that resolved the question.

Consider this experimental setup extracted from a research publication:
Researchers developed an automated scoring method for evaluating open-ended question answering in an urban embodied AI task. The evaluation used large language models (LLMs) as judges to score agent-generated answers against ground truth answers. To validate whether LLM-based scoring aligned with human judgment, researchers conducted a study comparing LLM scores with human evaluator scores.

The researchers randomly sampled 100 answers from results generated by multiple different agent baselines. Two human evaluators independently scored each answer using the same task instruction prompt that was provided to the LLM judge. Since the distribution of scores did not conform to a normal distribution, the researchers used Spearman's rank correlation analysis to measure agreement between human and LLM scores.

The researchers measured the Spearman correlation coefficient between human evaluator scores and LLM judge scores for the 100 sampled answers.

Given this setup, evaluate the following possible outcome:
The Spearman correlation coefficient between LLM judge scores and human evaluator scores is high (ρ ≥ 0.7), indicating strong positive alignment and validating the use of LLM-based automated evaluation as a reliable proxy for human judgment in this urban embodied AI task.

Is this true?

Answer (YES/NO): YES